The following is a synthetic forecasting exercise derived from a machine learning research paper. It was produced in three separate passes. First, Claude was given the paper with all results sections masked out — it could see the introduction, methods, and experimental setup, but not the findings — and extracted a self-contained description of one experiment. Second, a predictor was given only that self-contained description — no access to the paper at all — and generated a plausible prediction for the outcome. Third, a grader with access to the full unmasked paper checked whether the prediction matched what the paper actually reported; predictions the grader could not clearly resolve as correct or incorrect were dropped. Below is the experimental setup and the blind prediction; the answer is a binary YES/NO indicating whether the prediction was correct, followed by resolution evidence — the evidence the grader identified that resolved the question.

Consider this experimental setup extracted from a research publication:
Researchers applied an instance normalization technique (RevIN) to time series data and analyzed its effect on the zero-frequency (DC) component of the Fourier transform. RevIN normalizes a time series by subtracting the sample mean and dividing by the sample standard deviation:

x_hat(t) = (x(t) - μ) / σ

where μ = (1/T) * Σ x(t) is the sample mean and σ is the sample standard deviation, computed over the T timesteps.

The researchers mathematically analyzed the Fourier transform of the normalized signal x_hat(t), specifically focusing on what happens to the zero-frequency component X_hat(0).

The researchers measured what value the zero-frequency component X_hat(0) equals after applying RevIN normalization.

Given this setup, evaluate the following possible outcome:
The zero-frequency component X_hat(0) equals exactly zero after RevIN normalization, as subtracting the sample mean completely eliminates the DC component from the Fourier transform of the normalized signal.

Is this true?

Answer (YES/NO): YES